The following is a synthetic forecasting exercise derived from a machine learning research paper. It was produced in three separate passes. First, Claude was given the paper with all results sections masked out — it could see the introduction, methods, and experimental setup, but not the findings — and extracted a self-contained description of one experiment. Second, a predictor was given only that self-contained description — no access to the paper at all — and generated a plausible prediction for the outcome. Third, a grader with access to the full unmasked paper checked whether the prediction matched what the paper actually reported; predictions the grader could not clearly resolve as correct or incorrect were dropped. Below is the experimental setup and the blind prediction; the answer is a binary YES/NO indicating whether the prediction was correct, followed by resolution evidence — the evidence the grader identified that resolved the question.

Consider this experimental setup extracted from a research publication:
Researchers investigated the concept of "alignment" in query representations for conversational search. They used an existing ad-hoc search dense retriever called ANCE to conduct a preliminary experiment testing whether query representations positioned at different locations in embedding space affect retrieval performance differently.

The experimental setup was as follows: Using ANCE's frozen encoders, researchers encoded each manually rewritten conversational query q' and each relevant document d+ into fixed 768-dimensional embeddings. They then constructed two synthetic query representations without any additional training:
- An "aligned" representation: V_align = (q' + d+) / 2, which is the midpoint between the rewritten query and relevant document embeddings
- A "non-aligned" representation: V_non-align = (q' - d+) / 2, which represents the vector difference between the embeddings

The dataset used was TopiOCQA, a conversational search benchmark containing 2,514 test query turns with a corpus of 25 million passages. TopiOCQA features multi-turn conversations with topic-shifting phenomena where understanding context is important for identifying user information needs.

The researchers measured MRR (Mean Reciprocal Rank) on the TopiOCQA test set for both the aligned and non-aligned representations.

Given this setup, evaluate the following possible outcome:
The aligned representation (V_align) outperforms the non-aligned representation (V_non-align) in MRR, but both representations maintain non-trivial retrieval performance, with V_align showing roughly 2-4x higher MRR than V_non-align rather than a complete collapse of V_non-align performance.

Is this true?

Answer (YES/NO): NO